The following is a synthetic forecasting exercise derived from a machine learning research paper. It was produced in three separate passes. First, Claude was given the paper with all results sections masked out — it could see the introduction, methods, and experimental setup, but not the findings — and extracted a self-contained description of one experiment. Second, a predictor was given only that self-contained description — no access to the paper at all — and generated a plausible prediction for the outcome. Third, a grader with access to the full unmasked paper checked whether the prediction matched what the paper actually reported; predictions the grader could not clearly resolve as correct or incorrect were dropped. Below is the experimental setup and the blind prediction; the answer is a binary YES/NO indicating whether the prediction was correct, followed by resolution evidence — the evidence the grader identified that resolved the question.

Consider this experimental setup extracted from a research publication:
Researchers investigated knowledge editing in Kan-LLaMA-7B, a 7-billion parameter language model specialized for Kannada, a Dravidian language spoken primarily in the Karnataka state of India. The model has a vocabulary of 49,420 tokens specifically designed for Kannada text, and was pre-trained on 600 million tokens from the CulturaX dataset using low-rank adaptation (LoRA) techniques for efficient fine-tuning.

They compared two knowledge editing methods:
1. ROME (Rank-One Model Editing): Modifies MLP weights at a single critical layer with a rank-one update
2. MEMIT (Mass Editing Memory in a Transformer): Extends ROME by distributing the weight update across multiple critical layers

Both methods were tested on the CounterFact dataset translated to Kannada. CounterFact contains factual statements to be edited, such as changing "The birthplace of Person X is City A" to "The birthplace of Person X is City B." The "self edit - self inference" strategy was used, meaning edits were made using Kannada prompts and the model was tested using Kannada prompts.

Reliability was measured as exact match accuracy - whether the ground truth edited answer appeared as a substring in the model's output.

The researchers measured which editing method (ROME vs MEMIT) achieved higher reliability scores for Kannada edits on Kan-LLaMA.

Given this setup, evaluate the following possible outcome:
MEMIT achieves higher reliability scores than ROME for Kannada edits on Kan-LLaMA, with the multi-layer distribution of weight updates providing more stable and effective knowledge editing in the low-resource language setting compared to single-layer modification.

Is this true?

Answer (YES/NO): NO